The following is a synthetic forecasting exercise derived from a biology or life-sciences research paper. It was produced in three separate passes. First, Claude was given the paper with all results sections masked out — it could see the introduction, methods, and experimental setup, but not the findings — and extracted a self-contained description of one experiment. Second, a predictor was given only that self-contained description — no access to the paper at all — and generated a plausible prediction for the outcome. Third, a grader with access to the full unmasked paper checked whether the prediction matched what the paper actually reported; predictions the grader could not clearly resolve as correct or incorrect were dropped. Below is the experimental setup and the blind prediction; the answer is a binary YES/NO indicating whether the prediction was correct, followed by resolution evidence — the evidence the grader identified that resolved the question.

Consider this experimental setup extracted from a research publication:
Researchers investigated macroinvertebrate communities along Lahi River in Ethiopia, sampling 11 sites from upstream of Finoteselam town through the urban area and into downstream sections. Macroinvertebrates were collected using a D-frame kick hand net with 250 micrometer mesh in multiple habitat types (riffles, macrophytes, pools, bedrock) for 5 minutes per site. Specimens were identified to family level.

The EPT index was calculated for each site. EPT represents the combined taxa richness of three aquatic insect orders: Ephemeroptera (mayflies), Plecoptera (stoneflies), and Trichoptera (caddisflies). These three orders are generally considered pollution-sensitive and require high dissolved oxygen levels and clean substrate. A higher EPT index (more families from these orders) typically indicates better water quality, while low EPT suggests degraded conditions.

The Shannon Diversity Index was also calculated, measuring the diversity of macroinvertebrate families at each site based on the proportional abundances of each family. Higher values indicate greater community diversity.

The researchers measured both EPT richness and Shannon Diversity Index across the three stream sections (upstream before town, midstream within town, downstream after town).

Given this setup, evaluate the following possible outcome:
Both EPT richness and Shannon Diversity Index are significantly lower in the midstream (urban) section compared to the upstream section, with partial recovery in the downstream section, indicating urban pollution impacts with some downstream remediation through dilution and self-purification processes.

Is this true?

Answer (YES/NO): YES